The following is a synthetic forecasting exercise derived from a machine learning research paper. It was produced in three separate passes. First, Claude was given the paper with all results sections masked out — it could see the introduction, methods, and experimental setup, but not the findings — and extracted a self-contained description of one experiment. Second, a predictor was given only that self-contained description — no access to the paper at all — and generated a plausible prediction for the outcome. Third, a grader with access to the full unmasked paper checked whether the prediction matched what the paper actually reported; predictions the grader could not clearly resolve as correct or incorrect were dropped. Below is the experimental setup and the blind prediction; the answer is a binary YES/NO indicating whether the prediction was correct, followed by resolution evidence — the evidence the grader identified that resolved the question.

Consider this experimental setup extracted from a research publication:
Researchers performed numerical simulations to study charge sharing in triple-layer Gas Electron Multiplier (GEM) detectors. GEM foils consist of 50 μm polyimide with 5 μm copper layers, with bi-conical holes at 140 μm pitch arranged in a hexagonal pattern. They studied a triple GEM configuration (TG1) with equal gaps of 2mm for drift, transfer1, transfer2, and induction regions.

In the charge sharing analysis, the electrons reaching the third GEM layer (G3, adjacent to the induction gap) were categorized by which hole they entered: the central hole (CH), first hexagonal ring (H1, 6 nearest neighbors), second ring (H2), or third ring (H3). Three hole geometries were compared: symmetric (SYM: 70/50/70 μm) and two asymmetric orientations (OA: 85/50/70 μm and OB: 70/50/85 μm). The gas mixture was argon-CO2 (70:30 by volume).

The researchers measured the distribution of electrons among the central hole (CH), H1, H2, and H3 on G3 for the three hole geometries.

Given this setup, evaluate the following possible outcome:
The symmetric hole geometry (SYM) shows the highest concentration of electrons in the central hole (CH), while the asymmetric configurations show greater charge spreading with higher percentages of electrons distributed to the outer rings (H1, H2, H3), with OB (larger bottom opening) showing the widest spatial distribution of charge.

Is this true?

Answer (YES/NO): NO